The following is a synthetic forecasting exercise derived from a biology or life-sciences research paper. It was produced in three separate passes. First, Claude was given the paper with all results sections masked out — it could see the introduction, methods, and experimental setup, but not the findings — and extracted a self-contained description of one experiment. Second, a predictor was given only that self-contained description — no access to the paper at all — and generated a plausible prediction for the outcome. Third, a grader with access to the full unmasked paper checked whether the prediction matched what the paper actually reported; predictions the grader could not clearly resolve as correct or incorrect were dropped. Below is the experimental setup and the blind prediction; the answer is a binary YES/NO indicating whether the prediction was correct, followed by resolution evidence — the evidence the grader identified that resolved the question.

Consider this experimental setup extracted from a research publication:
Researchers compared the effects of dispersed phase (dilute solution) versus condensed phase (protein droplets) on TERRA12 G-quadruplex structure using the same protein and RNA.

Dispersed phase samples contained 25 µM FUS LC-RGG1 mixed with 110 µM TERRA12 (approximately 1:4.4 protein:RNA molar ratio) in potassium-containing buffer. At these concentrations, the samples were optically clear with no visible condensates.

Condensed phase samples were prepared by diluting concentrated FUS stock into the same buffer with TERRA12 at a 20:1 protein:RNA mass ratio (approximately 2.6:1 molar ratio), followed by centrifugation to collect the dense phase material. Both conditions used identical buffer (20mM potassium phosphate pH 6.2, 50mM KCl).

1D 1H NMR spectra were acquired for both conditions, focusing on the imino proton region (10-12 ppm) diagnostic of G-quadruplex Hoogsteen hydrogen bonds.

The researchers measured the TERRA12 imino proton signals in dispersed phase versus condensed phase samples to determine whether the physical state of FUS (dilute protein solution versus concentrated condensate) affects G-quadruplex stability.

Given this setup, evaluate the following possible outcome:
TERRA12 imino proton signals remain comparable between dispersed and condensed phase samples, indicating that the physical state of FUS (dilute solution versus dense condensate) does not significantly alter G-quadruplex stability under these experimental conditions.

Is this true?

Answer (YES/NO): NO